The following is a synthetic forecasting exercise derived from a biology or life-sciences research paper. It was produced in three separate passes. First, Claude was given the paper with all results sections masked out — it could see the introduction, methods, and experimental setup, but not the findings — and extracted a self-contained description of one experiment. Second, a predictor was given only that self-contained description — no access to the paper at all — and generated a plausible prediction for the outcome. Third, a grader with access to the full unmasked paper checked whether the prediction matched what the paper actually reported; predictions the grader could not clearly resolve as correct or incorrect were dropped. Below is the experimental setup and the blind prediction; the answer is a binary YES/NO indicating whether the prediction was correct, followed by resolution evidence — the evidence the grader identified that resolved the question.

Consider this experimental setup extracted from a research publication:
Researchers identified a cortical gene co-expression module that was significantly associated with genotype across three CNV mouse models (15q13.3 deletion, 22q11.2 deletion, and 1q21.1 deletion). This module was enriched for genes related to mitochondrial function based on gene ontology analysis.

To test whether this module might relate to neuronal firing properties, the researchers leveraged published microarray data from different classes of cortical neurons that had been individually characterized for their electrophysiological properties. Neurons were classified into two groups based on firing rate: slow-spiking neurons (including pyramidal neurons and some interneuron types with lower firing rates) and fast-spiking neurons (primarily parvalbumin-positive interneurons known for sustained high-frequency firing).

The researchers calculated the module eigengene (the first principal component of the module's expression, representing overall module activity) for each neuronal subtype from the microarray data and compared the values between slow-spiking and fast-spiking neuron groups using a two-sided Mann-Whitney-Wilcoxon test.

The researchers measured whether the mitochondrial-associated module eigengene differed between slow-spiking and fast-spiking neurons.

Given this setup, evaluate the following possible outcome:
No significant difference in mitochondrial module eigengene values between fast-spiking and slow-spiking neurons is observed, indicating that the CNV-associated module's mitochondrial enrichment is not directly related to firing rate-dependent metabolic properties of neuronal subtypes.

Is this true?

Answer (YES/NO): NO